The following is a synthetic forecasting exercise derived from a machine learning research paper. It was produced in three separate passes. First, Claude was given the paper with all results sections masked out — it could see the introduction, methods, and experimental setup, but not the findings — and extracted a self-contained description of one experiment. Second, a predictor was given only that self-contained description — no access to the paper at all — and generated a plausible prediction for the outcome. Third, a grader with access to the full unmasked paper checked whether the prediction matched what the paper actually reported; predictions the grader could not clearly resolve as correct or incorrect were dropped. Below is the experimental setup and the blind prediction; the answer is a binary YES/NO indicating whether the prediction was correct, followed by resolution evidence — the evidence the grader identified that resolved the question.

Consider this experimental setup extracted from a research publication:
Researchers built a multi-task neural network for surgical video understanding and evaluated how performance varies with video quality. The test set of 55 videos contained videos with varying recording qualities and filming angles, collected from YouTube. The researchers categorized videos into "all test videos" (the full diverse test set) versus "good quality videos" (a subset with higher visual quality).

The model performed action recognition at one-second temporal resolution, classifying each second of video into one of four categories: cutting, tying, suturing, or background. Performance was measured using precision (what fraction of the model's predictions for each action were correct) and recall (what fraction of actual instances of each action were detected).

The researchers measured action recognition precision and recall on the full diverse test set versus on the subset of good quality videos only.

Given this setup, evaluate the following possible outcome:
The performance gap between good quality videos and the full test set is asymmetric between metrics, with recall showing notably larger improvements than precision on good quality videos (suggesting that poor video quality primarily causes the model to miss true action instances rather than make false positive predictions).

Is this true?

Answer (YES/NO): YES